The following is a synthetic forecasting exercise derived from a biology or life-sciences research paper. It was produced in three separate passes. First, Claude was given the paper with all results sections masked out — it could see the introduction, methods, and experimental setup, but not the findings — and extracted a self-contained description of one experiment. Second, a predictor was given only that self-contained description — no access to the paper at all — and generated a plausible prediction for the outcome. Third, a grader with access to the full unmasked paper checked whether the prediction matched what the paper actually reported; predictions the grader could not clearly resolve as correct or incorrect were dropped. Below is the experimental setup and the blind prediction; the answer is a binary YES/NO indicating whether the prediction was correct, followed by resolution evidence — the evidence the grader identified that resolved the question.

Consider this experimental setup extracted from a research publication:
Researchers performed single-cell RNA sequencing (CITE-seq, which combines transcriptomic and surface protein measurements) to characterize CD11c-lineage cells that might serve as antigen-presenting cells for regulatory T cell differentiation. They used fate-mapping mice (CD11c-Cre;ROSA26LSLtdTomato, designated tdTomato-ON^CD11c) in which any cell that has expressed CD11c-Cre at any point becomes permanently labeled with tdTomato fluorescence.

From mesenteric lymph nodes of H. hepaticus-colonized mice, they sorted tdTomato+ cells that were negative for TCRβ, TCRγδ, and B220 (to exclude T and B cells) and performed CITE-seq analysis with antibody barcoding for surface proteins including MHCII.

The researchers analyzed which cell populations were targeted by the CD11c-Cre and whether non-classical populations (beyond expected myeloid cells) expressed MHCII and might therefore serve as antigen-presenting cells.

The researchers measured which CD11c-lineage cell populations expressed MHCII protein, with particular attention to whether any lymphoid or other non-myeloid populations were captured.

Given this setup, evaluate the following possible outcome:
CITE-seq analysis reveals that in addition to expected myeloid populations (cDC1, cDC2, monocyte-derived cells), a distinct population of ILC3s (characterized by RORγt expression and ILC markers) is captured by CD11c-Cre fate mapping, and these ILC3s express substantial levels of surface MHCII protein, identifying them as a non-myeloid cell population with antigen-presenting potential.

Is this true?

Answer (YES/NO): YES